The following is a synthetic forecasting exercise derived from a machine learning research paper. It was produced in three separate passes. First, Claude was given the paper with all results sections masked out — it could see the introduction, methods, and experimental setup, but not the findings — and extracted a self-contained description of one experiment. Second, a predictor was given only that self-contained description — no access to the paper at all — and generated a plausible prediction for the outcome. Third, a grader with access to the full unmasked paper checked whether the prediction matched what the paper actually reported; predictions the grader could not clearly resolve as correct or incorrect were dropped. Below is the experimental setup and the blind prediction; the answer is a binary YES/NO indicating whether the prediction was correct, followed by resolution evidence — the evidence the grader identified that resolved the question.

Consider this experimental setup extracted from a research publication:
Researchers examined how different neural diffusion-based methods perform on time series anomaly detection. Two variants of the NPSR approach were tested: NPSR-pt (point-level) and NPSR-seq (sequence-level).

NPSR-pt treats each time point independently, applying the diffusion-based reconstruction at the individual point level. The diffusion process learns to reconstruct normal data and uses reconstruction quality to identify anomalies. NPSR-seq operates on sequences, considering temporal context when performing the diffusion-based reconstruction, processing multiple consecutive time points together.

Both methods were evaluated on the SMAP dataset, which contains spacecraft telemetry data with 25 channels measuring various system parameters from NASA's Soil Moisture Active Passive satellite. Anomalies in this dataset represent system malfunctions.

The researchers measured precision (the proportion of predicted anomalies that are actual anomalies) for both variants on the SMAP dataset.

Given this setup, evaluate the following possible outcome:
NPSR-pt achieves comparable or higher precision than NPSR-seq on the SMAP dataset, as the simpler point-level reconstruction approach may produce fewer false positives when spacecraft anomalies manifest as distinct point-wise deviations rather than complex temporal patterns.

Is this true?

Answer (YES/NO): YES